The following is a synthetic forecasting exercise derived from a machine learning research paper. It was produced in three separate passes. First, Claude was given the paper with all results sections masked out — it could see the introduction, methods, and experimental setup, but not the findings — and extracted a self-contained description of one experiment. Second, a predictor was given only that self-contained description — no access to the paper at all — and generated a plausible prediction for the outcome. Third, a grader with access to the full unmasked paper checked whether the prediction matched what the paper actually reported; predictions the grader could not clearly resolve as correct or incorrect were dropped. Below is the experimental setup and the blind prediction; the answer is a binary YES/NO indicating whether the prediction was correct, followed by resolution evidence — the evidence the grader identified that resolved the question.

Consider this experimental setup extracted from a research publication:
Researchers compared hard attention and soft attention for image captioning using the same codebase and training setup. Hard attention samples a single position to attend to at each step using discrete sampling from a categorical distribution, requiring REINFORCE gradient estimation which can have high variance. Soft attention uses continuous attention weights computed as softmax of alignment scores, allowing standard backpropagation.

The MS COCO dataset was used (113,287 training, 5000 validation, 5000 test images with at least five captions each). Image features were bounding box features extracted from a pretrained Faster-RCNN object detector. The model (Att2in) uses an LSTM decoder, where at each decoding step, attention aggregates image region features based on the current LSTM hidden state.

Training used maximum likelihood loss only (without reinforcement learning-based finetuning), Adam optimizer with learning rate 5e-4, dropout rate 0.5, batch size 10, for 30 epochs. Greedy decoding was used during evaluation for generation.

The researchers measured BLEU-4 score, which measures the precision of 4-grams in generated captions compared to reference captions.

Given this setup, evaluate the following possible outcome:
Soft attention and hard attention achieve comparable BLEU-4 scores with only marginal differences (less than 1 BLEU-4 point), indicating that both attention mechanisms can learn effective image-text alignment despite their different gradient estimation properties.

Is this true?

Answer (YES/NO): NO